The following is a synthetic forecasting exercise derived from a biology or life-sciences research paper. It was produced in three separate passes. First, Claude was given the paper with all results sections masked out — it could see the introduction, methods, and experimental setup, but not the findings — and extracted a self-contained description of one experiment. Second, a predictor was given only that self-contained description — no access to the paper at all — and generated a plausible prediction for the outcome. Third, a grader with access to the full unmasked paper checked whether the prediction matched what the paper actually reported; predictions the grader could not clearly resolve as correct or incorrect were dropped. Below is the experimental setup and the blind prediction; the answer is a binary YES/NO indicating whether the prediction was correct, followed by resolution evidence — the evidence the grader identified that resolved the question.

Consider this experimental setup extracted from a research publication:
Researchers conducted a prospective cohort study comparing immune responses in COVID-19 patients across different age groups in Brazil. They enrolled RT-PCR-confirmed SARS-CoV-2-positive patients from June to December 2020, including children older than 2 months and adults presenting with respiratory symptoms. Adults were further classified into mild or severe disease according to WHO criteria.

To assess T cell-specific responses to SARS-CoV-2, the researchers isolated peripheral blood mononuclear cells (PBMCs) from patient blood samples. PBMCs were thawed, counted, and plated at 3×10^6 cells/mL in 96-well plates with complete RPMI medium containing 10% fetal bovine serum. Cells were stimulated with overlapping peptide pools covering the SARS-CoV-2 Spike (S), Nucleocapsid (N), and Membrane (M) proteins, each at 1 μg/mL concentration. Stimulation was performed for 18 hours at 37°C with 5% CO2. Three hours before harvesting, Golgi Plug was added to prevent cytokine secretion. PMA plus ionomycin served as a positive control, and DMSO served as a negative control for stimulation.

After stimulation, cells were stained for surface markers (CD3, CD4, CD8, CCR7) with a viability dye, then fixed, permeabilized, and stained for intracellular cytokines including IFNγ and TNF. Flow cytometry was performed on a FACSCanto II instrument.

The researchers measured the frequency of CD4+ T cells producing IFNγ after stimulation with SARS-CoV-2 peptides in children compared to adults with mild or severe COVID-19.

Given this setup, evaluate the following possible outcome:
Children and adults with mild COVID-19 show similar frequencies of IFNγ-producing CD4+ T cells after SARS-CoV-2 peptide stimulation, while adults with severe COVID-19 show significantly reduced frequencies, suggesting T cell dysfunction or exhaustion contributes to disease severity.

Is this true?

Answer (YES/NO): NO